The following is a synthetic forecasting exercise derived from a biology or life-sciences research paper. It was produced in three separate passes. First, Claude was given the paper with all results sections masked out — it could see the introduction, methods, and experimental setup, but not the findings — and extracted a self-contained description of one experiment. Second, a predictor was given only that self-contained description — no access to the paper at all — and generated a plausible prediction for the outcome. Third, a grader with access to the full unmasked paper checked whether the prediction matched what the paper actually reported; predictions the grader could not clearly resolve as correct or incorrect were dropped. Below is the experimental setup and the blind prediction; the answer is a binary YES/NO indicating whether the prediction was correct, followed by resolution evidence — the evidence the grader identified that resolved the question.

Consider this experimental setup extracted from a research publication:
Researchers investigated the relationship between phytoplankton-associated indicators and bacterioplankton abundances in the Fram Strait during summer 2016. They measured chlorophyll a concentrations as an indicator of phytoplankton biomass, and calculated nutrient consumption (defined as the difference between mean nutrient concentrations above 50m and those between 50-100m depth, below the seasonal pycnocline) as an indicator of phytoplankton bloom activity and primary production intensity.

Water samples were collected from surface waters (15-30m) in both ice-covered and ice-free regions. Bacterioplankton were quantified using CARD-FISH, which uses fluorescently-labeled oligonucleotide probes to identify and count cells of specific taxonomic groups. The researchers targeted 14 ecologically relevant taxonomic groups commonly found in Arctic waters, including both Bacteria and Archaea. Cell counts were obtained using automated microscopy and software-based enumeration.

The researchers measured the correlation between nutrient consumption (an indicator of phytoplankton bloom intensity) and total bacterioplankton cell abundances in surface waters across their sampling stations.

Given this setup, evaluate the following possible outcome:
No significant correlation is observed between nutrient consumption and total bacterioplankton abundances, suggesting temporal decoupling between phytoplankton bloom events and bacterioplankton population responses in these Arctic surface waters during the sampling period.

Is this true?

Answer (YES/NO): YES